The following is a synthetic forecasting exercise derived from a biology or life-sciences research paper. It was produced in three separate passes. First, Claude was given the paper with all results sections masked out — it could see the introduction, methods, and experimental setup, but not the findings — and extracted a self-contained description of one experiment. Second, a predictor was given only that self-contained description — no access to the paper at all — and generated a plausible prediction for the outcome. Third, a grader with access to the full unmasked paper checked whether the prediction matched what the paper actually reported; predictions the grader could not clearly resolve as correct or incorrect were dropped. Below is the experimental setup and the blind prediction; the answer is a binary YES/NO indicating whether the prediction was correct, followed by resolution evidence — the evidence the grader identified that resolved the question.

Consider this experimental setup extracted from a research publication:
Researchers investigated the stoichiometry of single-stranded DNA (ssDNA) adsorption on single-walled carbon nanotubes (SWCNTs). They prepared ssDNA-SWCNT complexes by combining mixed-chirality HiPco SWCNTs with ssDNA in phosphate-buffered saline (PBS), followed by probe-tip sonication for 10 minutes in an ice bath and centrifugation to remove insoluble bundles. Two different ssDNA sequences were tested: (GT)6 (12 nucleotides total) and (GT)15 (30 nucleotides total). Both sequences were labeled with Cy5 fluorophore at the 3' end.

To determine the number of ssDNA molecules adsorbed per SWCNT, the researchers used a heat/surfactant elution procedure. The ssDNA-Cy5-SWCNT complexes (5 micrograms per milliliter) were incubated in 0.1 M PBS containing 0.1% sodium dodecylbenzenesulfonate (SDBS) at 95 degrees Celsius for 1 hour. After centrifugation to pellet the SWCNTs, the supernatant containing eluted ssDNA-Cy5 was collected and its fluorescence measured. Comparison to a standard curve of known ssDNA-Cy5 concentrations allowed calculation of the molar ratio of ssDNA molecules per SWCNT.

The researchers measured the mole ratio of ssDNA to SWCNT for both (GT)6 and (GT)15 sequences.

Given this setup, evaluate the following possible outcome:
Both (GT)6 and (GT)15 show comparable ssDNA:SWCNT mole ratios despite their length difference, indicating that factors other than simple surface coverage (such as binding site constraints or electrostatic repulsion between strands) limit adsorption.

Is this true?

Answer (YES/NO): NO